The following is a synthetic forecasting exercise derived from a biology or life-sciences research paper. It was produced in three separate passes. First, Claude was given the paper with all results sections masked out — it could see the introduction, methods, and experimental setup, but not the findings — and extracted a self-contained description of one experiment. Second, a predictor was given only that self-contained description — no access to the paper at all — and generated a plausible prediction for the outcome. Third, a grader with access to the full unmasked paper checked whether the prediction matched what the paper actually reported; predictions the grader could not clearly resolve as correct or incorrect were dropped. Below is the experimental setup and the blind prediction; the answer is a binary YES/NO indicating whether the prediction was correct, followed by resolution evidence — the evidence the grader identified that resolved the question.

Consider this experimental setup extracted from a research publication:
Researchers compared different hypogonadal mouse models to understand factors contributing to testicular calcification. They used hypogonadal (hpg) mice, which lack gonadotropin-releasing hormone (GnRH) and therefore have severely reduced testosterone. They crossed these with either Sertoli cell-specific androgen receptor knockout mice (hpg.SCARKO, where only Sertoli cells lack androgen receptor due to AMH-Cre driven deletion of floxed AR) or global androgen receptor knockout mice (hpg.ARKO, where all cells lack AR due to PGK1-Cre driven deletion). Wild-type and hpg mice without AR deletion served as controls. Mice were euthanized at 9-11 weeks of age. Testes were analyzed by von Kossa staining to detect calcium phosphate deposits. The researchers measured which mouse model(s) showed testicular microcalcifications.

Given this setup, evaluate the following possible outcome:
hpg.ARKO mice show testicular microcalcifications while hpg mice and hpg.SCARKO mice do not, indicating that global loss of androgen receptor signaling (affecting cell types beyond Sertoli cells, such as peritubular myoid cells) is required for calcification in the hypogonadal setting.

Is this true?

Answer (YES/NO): NO